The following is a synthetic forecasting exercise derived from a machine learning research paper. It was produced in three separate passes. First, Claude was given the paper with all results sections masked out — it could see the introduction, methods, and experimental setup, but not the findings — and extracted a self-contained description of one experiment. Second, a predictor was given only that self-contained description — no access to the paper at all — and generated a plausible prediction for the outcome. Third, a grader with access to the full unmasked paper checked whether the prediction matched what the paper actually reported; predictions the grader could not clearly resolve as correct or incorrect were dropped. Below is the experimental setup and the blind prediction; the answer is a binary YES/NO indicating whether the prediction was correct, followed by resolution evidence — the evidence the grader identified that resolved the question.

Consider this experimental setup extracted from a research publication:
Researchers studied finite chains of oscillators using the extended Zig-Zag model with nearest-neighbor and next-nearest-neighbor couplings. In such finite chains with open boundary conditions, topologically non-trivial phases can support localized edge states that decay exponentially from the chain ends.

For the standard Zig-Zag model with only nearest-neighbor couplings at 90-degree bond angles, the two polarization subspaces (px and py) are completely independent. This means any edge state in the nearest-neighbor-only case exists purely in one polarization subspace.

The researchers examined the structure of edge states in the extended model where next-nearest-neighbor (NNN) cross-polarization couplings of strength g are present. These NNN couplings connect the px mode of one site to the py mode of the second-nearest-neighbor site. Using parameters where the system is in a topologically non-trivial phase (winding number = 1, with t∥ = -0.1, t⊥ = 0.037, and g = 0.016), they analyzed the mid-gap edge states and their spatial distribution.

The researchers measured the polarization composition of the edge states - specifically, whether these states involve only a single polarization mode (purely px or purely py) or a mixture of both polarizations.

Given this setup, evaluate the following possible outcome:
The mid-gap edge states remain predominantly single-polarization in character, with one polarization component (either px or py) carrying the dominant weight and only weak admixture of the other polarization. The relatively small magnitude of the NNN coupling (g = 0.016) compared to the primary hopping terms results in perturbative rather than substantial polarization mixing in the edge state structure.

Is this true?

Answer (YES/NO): NO